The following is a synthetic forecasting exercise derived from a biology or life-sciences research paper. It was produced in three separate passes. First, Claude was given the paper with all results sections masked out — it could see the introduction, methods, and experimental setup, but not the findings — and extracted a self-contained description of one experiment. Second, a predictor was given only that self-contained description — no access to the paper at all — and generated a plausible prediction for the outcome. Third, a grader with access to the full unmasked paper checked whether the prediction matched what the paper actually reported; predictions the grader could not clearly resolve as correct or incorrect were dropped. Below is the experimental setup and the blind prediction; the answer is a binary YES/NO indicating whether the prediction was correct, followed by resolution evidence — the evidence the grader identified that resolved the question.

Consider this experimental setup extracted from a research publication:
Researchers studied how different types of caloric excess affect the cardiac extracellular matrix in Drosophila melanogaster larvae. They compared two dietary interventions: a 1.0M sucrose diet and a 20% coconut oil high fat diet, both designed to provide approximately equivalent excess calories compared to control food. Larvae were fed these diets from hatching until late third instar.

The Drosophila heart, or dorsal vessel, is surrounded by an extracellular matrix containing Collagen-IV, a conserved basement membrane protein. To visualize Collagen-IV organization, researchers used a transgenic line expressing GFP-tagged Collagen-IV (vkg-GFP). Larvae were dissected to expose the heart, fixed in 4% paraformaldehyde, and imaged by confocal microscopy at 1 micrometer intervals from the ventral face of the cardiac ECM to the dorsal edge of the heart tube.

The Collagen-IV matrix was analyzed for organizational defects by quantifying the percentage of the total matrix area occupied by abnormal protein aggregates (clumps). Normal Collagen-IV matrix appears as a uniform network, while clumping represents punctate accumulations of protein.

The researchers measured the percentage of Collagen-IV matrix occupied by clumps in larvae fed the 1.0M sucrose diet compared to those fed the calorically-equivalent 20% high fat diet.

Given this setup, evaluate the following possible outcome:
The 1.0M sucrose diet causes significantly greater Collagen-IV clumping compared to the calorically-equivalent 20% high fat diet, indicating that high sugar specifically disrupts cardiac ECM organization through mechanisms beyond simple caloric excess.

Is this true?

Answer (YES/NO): NO